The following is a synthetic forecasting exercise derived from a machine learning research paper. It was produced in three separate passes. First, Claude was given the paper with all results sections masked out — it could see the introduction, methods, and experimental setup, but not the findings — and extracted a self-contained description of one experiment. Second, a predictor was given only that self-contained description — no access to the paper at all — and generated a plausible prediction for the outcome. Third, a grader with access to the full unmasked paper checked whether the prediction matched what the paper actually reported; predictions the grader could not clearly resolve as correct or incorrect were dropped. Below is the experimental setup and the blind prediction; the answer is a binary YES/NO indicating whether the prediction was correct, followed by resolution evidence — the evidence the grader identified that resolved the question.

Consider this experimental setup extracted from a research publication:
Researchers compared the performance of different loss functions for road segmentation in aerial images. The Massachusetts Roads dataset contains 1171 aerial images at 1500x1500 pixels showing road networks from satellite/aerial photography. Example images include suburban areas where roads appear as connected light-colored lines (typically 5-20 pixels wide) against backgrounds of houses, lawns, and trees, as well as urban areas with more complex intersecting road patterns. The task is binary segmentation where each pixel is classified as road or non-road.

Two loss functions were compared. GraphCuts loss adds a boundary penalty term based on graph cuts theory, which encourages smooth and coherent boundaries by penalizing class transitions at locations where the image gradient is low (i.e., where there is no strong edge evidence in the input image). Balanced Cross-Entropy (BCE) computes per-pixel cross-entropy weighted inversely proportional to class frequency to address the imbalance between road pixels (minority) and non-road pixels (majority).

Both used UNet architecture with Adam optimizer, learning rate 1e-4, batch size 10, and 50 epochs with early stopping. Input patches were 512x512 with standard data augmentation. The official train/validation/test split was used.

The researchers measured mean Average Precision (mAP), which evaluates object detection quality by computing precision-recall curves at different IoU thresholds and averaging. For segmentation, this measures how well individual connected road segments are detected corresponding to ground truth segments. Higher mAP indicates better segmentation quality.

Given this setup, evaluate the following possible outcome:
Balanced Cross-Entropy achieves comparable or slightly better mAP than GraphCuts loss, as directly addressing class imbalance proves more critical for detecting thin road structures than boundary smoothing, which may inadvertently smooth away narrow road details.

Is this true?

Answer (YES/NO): NO